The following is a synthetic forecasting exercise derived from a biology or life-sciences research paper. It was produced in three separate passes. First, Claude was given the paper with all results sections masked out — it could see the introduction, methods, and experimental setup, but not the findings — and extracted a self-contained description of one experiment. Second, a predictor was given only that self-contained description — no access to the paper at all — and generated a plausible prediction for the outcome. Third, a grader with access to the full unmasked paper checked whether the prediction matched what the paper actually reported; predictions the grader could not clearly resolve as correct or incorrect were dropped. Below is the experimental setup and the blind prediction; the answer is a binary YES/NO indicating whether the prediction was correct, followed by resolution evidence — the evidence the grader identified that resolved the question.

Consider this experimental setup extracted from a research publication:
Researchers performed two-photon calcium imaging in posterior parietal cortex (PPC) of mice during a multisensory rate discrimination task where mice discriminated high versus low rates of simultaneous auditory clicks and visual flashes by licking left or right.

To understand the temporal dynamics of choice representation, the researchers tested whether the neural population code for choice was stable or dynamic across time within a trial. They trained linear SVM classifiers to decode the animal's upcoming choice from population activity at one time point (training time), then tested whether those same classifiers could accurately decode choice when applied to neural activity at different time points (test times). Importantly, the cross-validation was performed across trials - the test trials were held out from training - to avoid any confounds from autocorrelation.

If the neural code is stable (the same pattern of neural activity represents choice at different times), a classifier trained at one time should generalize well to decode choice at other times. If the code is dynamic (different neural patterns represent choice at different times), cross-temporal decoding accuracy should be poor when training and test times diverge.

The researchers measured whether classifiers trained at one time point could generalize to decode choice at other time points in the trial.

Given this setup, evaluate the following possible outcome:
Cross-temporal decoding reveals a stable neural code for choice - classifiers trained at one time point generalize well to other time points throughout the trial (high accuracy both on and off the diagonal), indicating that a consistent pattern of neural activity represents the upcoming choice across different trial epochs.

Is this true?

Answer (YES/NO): NO